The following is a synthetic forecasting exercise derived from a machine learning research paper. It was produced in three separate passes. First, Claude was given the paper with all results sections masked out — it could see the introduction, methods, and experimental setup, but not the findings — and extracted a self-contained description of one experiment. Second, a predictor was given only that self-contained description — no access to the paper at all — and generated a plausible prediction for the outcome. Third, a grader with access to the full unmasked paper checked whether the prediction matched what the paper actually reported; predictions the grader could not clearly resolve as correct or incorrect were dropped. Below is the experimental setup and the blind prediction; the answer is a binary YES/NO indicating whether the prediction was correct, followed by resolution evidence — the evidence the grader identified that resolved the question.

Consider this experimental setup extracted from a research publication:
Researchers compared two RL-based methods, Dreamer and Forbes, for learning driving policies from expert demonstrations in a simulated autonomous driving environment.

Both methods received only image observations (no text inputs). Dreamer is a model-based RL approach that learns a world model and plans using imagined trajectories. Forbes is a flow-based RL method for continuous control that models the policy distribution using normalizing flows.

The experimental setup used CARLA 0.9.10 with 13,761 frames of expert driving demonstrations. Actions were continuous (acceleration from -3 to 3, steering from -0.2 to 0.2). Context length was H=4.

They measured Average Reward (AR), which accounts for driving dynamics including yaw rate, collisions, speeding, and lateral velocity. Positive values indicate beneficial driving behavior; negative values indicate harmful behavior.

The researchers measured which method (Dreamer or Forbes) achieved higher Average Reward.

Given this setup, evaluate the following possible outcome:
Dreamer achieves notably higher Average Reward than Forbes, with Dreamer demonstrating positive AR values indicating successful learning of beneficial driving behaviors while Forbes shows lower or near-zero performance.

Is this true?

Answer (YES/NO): NO